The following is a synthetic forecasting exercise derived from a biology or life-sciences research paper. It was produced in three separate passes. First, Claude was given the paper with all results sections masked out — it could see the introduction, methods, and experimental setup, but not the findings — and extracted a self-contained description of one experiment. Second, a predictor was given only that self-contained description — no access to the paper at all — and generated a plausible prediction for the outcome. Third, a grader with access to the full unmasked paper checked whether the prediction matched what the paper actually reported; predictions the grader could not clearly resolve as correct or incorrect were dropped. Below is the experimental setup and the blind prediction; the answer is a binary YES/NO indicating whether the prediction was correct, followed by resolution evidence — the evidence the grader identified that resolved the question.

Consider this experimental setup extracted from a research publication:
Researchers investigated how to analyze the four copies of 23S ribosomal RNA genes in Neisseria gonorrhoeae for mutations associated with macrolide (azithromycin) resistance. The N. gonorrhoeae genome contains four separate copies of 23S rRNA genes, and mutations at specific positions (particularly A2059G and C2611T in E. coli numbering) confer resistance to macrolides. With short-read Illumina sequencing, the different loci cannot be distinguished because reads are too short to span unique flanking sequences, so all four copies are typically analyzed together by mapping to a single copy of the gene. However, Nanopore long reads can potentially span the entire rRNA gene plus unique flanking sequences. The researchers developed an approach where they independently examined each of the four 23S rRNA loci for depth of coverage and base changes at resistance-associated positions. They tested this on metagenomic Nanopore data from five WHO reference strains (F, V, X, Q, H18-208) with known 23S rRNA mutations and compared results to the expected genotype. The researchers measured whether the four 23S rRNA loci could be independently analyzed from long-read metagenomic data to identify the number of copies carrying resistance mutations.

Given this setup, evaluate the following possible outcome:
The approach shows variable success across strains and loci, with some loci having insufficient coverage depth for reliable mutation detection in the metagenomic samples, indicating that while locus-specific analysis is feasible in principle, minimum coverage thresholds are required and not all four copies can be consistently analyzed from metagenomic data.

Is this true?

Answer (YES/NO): NO